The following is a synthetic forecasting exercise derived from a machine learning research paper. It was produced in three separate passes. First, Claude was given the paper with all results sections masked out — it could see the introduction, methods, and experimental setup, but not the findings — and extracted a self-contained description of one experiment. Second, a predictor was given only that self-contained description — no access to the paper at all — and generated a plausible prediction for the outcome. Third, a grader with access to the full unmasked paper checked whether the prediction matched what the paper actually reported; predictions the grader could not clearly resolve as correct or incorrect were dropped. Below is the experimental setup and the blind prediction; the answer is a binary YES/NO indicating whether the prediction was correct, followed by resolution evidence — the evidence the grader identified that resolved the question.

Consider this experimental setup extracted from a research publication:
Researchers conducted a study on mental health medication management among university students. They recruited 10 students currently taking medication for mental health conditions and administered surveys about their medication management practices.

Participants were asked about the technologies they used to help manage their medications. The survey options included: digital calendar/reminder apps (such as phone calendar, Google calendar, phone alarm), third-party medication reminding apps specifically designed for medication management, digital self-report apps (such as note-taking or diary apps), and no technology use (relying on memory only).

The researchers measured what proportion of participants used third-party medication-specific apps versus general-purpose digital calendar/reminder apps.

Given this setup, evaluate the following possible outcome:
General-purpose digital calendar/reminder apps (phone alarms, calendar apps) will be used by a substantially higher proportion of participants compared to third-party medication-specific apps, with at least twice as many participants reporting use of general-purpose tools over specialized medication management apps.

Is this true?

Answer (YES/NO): YES